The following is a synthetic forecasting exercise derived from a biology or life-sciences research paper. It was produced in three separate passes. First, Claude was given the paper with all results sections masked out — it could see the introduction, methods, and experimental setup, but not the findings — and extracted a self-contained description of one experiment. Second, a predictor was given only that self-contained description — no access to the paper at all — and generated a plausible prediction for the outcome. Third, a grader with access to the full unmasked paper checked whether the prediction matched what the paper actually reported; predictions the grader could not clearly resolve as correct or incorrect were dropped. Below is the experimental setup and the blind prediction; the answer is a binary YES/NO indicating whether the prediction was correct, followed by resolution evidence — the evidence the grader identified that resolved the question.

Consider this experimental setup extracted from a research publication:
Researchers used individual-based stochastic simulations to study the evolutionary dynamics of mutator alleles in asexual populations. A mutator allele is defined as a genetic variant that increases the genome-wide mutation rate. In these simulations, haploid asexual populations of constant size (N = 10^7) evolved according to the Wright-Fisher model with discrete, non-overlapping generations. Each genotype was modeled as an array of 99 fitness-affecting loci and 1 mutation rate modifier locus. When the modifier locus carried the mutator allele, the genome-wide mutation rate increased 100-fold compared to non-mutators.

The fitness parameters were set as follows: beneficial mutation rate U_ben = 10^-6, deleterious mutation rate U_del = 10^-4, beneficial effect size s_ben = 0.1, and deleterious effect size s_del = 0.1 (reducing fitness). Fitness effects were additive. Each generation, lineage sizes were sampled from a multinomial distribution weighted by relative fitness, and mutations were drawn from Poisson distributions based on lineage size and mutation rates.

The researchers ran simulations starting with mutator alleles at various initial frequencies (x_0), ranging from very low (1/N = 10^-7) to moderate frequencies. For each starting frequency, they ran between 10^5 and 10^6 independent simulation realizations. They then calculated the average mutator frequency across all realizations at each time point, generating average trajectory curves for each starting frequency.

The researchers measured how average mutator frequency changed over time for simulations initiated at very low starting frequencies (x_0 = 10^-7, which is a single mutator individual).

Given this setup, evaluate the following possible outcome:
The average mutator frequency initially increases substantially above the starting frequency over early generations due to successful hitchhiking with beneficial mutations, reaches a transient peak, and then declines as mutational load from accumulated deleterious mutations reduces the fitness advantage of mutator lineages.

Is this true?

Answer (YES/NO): NO